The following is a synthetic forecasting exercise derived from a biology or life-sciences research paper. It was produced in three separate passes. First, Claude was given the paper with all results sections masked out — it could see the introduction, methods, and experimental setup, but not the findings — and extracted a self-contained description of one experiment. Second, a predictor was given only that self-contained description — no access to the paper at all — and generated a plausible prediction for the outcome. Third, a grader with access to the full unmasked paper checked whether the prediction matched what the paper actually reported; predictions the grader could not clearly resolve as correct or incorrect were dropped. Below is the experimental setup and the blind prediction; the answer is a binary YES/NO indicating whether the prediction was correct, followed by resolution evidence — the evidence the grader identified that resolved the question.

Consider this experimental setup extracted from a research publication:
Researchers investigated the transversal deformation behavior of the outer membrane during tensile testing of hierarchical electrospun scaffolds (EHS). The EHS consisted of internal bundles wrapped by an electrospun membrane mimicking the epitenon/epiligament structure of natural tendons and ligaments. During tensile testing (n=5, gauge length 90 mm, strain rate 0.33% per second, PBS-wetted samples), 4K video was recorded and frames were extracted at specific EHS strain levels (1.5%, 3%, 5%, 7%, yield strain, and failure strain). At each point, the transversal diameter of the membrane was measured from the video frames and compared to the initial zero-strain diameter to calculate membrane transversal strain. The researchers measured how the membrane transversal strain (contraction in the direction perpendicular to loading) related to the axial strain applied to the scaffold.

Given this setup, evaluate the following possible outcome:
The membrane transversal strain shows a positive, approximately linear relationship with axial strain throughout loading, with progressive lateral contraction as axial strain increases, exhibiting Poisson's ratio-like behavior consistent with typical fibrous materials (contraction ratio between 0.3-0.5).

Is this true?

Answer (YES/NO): NO